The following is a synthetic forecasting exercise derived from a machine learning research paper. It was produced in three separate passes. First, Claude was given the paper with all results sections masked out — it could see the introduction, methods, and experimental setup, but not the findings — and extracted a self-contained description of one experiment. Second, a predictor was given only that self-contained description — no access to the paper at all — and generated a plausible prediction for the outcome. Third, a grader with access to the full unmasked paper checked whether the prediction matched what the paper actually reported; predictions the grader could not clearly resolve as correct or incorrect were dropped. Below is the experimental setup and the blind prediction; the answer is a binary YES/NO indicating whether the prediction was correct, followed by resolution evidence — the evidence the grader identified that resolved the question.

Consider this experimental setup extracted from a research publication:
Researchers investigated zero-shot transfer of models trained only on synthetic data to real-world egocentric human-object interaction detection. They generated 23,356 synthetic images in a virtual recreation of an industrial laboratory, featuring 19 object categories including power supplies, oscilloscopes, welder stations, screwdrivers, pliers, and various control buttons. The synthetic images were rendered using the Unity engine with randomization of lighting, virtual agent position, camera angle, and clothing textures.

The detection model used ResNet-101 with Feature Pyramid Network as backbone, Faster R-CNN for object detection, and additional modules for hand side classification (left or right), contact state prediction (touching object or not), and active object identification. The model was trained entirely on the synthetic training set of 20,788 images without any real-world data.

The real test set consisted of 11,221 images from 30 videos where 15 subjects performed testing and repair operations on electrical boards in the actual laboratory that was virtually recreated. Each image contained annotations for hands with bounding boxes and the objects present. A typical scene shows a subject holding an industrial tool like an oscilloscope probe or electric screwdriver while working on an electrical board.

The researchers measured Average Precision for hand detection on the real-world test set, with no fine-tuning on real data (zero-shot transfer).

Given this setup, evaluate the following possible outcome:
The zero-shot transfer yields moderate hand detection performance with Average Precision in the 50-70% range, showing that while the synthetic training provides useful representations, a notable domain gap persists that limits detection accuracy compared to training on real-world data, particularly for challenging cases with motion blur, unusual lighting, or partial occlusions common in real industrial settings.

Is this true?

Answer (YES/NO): NO